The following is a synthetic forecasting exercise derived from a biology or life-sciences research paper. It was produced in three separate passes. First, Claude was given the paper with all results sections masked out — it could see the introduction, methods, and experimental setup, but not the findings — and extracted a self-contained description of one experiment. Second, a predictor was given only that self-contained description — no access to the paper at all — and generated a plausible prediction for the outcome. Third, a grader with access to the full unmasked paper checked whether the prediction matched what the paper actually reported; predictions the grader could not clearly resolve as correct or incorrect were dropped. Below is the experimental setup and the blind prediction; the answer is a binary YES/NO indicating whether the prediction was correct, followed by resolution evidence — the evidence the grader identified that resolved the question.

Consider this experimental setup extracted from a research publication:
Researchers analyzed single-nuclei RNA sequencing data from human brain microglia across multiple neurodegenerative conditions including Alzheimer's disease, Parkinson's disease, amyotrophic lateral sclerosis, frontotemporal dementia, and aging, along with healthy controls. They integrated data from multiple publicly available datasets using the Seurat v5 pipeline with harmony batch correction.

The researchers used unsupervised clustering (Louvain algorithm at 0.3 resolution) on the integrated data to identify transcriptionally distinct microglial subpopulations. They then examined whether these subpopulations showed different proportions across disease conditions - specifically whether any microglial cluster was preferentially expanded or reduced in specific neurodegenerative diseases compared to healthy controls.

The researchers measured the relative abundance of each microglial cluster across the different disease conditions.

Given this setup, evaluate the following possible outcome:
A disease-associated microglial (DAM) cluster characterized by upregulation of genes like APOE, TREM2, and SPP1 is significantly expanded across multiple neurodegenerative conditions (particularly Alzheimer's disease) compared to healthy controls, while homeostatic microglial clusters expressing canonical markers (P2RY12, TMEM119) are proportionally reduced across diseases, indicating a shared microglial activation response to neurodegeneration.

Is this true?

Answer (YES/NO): NO